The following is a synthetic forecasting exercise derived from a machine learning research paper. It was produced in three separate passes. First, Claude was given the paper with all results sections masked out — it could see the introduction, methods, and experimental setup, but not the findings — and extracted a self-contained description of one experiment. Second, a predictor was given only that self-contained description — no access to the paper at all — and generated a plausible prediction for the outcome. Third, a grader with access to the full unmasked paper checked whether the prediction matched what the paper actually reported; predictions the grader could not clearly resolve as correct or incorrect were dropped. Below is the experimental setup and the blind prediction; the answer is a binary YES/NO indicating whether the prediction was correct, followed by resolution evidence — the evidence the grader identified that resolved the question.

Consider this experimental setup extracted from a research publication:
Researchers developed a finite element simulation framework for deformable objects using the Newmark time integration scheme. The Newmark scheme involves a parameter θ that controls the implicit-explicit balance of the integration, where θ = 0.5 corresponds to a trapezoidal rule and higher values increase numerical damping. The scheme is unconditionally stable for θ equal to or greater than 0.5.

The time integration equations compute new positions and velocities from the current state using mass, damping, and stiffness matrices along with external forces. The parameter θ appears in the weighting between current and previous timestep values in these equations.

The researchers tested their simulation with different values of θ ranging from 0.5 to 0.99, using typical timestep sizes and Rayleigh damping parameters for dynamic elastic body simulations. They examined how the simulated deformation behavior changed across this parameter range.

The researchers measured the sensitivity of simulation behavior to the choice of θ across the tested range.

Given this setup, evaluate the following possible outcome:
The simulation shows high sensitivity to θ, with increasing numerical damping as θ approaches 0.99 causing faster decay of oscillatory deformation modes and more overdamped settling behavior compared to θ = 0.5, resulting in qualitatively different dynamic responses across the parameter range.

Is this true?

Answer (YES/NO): NO